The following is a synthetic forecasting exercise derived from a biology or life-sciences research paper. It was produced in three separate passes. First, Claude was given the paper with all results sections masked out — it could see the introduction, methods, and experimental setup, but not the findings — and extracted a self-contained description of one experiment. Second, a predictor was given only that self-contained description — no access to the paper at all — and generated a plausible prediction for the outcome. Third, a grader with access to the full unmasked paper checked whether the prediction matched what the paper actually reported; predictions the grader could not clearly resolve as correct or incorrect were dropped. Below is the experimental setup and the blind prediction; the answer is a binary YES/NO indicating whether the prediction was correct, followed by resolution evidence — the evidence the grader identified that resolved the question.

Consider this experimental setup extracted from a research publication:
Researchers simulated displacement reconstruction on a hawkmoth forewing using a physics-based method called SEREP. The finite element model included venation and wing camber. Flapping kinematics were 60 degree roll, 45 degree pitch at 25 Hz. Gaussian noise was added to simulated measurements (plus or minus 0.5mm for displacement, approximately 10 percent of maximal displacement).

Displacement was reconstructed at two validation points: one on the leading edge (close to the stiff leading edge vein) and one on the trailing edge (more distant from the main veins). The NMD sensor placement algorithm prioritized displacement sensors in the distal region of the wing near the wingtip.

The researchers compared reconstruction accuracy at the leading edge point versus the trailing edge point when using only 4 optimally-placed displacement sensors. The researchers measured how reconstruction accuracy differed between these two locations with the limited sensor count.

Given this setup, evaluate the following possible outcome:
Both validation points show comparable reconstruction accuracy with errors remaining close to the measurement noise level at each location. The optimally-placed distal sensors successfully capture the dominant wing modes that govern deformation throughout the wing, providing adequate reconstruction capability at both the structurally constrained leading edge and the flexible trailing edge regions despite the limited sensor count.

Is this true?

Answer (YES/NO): NO